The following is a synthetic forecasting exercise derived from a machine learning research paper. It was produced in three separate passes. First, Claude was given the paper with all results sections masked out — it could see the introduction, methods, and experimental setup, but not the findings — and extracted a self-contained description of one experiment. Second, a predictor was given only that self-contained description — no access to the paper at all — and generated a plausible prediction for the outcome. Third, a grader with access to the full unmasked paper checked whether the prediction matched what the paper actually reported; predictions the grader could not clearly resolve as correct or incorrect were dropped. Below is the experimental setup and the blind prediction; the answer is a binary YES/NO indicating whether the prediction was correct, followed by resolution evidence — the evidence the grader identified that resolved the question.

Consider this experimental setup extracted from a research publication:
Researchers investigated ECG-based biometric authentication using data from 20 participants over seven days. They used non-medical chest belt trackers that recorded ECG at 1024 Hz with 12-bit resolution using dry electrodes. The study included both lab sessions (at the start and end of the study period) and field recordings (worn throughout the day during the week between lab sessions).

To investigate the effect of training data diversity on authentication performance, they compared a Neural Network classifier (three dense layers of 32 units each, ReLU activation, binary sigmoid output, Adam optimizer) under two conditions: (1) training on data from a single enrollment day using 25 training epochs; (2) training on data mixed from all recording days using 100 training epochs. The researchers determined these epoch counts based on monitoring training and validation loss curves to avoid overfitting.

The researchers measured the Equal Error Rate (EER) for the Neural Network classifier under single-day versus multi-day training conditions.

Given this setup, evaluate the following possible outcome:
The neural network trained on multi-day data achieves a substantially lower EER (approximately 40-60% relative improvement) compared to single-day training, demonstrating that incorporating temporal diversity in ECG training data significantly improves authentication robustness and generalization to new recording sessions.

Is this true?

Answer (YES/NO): NO